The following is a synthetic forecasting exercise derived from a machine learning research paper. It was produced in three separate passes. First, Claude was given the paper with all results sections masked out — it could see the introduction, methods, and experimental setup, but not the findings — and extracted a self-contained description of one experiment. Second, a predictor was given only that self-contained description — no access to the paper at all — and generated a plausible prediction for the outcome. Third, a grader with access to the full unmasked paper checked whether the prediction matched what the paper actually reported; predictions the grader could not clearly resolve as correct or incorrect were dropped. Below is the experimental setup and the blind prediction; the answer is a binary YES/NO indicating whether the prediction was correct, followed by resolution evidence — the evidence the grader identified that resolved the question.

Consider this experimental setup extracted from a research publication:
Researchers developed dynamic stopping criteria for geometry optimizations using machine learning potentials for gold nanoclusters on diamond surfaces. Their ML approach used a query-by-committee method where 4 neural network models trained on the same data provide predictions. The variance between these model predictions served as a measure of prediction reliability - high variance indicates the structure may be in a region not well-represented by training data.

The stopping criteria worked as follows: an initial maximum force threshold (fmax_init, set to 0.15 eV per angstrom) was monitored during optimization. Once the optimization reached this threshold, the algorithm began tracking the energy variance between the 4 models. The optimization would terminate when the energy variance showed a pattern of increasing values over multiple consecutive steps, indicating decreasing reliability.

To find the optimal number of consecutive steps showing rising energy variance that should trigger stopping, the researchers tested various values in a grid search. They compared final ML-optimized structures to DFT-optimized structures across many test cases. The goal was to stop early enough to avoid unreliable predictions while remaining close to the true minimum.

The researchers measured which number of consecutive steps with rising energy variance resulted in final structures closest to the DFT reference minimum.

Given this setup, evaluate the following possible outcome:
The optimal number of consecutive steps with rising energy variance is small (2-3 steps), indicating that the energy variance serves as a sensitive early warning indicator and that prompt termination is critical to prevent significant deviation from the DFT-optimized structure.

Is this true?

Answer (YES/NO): YES